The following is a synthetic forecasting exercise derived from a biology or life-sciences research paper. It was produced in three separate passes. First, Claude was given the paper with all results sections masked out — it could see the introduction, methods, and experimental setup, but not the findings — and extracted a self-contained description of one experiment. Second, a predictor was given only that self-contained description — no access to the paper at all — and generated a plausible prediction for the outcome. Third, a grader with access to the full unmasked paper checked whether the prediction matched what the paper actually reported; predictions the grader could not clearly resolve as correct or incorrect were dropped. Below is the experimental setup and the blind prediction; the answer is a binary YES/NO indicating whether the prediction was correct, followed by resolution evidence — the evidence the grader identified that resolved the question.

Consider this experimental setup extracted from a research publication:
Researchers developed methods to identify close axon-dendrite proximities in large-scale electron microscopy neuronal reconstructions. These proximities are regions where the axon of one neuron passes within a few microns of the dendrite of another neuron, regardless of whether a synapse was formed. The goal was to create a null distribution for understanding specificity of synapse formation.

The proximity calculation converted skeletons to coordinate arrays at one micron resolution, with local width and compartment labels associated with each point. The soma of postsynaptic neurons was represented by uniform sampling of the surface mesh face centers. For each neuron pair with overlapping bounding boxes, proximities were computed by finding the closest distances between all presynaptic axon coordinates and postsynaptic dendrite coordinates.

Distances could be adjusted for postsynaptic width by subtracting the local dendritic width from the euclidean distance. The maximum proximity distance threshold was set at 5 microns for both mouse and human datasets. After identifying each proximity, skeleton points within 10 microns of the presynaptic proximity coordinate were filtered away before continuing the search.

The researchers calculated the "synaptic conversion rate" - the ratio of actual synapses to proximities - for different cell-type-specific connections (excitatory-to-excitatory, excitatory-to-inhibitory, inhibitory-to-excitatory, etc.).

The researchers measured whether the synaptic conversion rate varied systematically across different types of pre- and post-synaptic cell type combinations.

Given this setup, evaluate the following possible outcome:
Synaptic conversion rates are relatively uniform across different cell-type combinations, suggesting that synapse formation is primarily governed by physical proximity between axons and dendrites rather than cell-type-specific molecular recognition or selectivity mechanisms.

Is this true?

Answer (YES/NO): NO